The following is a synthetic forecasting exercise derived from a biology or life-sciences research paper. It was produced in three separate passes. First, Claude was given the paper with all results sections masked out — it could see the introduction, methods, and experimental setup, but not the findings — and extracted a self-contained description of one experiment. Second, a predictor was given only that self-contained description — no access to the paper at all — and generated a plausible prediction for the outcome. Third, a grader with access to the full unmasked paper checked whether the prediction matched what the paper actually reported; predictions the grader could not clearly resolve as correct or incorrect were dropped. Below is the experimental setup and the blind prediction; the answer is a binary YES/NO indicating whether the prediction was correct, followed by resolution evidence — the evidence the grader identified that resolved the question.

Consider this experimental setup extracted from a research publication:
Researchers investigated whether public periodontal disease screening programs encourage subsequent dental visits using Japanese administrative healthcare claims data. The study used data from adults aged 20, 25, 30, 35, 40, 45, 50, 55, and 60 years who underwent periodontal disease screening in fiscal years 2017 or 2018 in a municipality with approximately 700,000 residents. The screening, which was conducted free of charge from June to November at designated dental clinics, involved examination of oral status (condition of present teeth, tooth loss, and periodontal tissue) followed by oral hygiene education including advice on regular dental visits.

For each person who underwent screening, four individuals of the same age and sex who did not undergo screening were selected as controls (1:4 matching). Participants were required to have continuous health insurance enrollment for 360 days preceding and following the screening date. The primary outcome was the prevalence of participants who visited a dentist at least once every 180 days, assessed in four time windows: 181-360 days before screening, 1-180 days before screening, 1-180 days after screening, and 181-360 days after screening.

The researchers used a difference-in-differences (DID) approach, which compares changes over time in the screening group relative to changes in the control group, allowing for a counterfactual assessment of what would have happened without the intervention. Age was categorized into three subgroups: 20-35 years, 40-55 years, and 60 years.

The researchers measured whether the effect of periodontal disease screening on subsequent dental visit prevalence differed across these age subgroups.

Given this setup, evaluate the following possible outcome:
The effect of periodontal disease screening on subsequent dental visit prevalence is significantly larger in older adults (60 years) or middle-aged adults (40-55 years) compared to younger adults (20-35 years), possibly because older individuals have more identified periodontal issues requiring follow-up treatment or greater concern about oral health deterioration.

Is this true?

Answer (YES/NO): NO